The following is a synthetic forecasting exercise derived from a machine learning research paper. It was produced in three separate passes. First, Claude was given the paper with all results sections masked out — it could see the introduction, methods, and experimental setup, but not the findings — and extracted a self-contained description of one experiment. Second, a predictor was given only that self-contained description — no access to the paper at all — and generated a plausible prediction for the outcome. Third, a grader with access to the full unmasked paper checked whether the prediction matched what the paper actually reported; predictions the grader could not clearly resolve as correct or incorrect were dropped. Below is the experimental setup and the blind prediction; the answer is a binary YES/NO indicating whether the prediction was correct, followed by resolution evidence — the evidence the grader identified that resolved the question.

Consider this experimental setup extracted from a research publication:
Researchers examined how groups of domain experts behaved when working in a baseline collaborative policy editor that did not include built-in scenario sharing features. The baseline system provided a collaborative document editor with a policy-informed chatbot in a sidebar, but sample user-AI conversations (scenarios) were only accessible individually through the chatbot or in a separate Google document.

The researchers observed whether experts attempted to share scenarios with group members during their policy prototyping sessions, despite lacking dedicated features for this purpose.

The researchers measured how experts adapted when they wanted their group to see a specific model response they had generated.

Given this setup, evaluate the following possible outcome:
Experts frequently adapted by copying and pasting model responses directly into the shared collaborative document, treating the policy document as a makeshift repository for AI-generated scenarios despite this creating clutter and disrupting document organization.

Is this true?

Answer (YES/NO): NO